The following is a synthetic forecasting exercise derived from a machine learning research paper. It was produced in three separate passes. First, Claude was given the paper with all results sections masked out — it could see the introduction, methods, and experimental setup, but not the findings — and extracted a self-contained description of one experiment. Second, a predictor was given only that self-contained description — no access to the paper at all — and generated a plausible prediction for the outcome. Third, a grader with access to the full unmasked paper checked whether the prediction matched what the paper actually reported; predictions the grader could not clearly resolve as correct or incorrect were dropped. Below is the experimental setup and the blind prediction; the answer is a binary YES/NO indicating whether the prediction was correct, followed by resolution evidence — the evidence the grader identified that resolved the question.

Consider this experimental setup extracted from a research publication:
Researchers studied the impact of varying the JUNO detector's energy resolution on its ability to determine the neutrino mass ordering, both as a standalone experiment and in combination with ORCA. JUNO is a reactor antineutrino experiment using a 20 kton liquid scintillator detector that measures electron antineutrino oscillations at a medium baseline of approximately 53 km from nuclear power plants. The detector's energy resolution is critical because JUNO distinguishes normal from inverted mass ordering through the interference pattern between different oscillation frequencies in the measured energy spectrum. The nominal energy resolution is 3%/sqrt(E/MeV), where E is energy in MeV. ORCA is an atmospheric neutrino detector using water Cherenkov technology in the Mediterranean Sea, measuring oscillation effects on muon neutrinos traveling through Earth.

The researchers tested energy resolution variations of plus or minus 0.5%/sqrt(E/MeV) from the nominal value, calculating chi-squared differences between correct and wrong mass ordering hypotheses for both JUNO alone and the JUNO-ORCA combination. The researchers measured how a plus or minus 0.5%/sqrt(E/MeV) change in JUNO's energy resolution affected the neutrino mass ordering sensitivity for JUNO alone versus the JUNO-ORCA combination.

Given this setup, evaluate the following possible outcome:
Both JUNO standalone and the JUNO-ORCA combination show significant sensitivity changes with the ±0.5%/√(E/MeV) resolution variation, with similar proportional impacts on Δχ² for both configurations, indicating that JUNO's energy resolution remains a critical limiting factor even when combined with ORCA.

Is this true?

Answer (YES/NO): NO